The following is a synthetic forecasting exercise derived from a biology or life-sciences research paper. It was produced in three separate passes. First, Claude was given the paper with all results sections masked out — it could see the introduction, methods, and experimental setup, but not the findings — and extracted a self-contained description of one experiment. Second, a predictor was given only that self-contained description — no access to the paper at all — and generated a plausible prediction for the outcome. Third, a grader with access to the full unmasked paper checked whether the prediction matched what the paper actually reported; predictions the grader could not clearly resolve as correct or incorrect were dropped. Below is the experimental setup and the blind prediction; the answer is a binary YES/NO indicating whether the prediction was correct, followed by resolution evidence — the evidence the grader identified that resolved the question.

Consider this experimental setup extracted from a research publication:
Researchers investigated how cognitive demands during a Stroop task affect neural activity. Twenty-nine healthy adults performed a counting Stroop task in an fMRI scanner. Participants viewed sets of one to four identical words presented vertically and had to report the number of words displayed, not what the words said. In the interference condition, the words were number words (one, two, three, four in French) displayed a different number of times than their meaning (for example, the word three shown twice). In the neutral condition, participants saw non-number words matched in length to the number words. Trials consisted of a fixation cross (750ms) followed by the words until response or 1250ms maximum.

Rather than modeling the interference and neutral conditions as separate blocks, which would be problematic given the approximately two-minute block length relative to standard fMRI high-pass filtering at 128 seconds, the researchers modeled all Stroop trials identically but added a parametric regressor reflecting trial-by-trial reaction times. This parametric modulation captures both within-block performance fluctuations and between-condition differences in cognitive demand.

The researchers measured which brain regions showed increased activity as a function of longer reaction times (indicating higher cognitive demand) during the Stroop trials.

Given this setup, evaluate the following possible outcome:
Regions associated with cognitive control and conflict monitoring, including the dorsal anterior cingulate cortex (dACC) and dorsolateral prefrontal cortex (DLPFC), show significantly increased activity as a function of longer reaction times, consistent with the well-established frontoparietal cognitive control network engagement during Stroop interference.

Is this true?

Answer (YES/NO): NO